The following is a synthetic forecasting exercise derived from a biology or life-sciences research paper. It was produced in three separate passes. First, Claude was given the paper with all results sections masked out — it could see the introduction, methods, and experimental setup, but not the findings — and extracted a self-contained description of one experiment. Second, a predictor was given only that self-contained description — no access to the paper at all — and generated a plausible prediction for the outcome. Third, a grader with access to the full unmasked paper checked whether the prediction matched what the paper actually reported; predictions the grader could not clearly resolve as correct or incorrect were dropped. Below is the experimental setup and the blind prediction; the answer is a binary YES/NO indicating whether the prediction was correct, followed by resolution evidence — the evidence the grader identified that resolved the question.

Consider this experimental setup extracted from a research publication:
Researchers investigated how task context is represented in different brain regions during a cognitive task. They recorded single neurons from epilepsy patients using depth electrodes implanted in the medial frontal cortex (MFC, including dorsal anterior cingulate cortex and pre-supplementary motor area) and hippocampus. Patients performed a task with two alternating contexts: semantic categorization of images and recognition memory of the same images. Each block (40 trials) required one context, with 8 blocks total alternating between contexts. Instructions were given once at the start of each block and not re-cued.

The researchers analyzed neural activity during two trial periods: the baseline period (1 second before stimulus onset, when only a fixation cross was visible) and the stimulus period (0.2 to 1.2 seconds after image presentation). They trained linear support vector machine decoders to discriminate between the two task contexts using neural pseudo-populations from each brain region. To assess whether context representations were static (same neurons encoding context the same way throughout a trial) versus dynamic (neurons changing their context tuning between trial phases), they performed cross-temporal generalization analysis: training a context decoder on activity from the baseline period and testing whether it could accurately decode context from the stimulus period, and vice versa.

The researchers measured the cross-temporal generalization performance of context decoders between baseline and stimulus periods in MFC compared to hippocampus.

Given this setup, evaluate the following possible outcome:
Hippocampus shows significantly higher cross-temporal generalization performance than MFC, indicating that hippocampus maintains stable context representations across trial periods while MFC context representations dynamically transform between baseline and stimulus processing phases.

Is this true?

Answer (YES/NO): NO